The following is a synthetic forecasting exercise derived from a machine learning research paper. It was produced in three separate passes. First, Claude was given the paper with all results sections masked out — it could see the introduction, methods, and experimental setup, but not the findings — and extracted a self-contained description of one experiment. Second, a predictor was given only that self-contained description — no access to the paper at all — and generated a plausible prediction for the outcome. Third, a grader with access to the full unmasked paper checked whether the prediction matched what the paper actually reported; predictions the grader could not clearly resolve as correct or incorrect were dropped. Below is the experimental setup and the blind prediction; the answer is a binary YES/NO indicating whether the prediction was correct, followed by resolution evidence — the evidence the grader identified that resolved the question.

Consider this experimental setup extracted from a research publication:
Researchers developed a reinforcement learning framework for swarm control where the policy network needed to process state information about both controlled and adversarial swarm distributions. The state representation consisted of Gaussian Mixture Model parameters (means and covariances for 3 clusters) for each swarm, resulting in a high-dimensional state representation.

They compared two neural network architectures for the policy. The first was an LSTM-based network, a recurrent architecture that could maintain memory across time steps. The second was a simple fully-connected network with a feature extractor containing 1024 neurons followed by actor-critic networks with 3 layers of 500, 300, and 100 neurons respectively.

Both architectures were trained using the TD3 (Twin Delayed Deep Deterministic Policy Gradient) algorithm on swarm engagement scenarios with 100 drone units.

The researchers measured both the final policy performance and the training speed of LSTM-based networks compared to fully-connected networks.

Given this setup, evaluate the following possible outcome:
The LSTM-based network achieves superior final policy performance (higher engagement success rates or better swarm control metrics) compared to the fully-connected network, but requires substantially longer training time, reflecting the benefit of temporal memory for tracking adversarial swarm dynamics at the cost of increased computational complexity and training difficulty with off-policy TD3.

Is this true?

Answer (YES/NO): YES